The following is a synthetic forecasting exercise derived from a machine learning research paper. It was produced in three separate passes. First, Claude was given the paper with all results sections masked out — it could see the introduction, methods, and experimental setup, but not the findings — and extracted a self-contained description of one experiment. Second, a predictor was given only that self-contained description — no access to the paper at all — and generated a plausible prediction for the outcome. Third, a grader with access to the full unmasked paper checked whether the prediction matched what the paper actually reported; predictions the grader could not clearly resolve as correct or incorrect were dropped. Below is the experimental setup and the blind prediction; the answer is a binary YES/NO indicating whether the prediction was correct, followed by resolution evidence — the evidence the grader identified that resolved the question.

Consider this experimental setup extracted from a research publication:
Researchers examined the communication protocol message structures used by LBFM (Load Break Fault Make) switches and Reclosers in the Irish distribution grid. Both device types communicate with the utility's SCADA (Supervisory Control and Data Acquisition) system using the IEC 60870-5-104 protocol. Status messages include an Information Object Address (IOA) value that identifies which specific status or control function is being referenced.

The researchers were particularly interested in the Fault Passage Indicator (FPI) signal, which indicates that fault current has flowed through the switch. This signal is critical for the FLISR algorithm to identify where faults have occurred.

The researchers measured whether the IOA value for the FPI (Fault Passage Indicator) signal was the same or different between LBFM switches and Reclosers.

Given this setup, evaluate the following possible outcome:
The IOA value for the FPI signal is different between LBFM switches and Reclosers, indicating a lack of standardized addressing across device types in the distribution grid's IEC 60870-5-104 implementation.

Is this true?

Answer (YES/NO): YES